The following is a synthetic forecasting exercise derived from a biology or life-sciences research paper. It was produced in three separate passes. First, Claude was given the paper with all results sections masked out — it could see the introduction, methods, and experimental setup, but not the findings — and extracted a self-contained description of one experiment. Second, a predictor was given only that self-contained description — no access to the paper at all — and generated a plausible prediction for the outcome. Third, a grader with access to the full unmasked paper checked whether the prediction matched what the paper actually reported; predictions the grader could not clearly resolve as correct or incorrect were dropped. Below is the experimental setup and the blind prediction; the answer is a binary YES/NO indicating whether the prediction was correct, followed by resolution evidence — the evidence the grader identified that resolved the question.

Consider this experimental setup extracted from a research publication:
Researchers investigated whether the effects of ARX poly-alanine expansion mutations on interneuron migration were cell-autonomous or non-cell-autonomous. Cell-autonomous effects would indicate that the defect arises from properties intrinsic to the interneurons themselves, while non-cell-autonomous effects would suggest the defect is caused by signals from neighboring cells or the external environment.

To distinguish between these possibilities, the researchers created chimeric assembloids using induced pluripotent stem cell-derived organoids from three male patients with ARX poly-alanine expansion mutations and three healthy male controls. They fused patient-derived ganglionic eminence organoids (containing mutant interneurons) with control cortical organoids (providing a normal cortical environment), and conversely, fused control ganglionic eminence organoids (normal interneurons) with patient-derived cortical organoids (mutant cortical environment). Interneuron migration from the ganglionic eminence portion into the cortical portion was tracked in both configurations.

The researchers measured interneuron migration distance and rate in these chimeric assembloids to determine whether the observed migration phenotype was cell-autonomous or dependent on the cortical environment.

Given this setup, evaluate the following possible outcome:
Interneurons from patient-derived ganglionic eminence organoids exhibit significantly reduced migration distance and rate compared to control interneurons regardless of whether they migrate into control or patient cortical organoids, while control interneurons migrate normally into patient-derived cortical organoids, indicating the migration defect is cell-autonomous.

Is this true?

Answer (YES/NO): NO